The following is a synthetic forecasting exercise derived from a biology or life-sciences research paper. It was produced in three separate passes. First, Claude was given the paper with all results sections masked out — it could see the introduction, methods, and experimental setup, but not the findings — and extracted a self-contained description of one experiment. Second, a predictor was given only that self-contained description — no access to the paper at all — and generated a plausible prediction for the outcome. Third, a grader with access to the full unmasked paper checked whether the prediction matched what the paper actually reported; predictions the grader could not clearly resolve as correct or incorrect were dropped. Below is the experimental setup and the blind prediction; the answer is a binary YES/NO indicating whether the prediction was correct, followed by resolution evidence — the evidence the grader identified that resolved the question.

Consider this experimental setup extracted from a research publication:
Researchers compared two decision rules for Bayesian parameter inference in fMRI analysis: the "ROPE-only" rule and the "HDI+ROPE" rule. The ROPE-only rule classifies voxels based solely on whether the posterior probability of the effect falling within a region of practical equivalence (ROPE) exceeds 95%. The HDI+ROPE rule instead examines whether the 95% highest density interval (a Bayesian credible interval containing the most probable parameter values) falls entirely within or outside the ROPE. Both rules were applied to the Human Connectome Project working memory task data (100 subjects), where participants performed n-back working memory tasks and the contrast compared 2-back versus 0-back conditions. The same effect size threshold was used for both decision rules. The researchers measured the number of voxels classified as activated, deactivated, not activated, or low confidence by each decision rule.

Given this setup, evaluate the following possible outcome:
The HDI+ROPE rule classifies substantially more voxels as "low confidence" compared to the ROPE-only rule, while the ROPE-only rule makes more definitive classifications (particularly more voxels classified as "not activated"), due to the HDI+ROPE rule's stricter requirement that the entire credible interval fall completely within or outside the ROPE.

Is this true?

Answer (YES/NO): NO